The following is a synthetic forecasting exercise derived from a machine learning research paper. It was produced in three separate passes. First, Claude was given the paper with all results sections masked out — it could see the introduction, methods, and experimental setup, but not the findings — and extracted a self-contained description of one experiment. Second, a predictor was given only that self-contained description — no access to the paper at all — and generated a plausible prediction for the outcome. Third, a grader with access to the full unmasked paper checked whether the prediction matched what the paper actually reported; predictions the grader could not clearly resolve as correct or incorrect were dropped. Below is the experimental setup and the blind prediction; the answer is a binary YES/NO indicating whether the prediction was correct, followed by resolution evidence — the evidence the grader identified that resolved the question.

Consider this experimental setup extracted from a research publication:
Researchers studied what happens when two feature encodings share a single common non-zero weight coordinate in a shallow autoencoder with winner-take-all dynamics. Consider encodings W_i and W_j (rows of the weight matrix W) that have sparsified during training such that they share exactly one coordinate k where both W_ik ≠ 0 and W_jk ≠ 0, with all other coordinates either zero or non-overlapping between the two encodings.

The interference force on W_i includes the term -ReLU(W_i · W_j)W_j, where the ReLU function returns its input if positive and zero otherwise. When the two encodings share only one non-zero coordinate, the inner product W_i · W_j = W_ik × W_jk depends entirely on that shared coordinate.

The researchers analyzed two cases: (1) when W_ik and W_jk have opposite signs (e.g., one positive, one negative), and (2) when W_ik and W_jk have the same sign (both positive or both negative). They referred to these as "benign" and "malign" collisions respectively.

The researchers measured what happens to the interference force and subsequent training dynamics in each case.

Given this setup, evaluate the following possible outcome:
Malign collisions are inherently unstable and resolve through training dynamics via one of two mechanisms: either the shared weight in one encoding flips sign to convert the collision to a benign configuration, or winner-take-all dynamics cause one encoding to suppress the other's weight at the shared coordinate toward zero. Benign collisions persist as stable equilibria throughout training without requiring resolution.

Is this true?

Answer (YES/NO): NO